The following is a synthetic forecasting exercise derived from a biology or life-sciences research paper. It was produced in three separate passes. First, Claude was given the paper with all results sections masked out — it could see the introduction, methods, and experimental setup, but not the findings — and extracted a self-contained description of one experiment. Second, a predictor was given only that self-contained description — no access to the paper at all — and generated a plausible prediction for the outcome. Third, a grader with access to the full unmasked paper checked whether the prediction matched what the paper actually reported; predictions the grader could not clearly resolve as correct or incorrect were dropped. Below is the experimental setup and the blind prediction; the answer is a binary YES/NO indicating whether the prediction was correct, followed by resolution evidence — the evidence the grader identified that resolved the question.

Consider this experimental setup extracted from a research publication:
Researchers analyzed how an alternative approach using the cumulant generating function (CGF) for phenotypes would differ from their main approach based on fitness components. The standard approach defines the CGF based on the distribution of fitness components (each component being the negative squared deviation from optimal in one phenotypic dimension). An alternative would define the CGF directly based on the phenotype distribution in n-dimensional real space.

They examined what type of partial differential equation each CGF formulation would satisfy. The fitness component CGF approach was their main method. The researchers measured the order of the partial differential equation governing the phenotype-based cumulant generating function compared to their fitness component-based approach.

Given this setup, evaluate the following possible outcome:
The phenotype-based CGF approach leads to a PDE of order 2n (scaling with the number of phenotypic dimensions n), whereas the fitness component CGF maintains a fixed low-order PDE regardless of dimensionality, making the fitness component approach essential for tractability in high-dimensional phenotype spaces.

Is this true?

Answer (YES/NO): NO